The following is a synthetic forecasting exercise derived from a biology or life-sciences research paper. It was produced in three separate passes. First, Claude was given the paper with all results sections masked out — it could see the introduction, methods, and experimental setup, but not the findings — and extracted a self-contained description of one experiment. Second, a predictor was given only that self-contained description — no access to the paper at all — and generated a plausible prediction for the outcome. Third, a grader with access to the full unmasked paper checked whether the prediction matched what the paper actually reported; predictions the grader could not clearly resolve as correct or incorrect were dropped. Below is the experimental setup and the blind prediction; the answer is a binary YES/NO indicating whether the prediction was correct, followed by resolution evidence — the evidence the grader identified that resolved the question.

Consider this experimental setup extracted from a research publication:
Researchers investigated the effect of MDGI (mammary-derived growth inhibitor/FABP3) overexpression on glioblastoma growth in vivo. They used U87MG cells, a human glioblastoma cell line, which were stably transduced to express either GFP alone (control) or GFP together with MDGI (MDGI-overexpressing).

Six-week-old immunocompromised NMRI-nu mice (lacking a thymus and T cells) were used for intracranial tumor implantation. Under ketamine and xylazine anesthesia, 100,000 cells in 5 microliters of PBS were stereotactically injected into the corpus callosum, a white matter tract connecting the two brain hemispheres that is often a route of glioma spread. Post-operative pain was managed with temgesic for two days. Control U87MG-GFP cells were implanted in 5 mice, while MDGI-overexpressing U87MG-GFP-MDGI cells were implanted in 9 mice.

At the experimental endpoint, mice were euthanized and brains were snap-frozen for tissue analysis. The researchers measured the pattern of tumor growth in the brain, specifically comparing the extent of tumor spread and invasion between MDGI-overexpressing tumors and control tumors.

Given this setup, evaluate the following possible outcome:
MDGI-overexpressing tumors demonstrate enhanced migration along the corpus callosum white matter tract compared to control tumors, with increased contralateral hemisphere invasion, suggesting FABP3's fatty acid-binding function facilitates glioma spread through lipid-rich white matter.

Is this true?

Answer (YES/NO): NO